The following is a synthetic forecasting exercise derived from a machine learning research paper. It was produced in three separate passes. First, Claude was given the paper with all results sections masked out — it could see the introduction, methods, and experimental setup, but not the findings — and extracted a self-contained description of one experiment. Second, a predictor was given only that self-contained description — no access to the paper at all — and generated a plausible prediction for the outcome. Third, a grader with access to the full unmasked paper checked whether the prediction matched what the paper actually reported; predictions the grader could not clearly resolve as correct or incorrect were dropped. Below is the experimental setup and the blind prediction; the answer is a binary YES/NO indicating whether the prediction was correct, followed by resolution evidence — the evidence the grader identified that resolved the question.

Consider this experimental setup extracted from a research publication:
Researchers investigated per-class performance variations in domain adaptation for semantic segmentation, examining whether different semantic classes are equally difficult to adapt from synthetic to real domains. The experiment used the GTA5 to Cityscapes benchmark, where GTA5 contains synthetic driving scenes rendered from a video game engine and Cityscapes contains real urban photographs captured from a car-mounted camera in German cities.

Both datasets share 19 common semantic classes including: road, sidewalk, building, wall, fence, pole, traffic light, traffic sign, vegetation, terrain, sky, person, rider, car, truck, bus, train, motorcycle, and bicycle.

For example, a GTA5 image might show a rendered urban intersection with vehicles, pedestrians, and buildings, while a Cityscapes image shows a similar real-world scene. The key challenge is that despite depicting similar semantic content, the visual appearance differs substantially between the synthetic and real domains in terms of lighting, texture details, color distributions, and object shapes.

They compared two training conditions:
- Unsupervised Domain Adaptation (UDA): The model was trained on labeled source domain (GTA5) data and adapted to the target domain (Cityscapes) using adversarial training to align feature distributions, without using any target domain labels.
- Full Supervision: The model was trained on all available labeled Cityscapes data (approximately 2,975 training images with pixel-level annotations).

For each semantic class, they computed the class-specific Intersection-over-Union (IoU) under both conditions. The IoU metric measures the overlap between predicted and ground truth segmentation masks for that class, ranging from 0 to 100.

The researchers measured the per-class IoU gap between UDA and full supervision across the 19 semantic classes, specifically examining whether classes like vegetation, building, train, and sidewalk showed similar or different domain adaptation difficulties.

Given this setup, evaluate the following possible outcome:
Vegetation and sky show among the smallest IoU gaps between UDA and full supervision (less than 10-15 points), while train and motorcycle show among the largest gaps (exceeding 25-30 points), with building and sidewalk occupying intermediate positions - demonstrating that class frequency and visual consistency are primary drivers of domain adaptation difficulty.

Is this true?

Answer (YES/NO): NO